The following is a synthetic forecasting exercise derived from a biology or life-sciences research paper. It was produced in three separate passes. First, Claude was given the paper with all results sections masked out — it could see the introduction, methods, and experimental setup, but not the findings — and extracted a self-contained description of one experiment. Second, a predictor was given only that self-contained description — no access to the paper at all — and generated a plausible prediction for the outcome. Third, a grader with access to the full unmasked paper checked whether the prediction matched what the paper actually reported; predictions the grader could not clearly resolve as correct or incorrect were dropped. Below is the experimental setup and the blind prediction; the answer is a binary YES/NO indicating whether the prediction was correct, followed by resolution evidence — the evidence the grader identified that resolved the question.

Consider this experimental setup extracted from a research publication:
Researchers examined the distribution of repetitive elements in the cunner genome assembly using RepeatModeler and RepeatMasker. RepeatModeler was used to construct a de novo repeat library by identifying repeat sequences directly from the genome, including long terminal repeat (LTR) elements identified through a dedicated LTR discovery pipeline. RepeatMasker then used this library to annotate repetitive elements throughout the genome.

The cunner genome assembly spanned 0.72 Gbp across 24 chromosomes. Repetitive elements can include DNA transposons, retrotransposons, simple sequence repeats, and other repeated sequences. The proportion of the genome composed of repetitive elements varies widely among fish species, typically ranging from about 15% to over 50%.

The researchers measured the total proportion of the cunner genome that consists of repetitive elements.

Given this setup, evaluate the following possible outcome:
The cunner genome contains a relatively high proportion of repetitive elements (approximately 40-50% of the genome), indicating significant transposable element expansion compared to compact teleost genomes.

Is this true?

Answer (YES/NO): NO